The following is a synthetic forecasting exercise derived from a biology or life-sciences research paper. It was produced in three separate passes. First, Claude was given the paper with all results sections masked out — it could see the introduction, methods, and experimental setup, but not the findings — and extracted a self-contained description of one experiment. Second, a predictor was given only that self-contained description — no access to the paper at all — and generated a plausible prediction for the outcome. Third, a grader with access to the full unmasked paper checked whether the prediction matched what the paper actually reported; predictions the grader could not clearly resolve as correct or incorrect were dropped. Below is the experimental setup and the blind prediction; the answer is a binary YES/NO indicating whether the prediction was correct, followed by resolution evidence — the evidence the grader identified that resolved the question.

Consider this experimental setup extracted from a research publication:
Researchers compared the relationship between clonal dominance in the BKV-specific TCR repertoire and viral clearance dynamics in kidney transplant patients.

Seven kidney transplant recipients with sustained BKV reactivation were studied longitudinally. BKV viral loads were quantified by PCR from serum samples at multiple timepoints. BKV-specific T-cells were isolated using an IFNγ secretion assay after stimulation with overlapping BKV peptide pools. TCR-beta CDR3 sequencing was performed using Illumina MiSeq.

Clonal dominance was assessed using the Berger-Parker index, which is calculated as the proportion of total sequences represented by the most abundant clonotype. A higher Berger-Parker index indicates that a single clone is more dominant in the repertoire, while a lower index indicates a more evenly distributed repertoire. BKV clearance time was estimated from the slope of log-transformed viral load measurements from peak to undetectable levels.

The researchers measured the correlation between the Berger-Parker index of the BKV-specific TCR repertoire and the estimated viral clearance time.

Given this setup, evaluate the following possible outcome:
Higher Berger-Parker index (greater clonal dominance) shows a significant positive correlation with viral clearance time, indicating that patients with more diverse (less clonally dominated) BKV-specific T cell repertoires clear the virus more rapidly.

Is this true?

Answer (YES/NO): YES